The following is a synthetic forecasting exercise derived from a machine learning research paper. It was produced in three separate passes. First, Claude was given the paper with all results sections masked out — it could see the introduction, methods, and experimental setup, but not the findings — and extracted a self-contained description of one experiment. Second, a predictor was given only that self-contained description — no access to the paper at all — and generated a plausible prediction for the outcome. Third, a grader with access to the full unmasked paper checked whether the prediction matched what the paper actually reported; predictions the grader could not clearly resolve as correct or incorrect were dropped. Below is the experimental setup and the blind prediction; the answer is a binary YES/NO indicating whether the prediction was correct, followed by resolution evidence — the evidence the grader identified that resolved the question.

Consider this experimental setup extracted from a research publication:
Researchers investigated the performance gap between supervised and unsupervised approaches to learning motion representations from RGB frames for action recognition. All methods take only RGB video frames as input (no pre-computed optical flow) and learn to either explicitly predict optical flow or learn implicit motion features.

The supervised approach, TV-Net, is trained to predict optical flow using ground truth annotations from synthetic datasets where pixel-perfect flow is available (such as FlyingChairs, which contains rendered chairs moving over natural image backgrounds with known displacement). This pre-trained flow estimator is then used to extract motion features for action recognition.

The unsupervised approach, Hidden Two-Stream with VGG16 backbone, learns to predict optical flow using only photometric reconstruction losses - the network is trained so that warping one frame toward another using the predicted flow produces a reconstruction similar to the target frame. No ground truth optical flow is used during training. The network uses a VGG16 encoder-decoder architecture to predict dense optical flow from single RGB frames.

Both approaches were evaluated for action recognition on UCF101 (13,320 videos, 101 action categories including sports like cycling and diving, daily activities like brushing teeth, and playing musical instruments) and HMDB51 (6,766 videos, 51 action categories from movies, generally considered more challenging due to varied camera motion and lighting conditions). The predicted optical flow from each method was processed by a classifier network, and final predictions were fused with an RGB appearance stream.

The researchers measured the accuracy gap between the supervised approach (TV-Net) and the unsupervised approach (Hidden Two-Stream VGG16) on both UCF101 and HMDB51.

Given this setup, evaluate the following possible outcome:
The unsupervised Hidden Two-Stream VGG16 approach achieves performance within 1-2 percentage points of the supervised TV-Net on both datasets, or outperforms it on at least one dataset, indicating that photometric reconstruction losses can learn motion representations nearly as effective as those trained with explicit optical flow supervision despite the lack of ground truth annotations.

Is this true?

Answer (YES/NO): NO